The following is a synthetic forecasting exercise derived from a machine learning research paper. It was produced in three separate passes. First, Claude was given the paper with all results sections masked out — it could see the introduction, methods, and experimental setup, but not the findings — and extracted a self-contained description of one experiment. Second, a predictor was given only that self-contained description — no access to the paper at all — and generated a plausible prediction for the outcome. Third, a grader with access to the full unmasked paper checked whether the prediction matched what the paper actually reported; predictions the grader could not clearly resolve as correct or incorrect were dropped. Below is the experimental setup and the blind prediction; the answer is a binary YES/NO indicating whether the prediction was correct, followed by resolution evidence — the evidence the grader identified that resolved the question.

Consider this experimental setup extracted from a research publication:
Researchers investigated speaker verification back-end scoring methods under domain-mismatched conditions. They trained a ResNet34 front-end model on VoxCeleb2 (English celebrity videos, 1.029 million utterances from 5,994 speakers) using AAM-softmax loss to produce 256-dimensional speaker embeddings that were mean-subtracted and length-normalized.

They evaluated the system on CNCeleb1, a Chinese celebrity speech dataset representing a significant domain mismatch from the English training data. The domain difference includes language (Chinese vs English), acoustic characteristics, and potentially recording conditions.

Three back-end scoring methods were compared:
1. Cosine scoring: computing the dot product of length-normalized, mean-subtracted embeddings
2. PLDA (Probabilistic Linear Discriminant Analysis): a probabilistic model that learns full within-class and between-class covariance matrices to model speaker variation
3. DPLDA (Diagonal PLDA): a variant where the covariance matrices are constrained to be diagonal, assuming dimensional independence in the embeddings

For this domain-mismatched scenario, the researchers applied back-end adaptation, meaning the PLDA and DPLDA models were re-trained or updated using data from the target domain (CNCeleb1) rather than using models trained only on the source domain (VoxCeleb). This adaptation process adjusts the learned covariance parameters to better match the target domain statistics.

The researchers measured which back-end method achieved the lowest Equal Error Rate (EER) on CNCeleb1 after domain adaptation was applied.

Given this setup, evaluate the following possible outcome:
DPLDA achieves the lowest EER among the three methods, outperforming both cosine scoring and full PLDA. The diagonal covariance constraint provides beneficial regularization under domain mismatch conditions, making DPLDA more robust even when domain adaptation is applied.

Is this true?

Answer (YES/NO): NO